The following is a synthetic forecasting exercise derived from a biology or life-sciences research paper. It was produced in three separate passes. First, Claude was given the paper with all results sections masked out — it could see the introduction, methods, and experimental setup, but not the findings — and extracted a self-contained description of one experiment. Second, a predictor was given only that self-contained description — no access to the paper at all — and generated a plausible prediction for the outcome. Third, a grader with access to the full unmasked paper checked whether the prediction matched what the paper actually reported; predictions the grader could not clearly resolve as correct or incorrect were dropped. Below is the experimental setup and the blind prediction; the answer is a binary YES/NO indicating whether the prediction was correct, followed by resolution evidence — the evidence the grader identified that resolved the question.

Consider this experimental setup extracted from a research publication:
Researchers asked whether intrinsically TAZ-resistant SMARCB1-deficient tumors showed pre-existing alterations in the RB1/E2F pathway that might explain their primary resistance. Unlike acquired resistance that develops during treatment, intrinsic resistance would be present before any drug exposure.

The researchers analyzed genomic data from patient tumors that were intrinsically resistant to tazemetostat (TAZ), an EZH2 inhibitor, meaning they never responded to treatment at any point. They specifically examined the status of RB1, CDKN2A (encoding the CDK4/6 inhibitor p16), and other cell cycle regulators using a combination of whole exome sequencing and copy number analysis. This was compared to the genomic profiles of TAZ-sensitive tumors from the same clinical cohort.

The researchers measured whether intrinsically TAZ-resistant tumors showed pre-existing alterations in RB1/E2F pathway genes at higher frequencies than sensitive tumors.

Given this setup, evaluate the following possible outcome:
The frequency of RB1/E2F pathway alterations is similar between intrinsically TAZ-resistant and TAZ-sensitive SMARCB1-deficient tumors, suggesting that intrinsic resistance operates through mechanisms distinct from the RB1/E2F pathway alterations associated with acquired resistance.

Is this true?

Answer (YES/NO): NO